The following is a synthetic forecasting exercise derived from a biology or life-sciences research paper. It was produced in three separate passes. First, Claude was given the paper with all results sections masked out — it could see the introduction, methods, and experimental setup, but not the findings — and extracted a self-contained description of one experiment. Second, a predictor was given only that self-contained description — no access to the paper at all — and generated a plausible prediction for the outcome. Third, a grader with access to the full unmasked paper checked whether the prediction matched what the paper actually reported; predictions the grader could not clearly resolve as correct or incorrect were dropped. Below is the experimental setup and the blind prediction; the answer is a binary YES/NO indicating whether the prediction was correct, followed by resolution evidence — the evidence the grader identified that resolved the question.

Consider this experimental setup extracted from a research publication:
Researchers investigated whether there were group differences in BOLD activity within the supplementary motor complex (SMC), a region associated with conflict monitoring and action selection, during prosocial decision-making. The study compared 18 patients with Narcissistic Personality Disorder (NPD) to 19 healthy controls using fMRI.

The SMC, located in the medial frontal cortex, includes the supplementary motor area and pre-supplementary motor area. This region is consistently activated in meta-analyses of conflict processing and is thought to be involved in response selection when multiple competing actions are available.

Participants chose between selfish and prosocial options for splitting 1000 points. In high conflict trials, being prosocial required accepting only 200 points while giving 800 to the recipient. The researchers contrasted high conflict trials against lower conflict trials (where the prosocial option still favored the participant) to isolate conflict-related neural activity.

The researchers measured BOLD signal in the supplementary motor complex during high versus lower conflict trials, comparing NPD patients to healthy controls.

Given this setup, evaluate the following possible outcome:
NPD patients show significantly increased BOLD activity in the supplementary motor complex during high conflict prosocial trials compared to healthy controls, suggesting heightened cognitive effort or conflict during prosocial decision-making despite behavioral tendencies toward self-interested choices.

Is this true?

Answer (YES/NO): NO